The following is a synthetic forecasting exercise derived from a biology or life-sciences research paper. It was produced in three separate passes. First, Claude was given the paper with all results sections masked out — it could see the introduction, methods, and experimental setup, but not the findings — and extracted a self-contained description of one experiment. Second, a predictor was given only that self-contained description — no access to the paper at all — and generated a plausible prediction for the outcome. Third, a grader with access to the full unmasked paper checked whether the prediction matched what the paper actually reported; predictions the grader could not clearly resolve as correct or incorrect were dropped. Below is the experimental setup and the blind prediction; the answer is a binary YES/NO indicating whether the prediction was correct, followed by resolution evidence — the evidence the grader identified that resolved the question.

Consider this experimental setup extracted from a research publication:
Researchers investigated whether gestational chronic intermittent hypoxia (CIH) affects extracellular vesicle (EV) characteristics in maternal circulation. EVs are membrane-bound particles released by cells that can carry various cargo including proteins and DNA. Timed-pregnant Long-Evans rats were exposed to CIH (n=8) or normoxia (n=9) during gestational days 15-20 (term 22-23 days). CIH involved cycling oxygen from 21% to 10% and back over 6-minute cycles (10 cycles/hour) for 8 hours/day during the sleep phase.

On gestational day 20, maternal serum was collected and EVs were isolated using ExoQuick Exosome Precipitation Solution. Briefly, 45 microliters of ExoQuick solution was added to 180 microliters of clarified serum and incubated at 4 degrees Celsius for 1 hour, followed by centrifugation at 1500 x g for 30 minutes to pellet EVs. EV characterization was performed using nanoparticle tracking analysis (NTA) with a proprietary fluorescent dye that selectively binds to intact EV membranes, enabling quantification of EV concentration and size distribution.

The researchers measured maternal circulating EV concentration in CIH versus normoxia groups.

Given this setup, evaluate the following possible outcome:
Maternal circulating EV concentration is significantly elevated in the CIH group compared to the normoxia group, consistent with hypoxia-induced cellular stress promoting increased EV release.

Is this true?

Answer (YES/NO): NO